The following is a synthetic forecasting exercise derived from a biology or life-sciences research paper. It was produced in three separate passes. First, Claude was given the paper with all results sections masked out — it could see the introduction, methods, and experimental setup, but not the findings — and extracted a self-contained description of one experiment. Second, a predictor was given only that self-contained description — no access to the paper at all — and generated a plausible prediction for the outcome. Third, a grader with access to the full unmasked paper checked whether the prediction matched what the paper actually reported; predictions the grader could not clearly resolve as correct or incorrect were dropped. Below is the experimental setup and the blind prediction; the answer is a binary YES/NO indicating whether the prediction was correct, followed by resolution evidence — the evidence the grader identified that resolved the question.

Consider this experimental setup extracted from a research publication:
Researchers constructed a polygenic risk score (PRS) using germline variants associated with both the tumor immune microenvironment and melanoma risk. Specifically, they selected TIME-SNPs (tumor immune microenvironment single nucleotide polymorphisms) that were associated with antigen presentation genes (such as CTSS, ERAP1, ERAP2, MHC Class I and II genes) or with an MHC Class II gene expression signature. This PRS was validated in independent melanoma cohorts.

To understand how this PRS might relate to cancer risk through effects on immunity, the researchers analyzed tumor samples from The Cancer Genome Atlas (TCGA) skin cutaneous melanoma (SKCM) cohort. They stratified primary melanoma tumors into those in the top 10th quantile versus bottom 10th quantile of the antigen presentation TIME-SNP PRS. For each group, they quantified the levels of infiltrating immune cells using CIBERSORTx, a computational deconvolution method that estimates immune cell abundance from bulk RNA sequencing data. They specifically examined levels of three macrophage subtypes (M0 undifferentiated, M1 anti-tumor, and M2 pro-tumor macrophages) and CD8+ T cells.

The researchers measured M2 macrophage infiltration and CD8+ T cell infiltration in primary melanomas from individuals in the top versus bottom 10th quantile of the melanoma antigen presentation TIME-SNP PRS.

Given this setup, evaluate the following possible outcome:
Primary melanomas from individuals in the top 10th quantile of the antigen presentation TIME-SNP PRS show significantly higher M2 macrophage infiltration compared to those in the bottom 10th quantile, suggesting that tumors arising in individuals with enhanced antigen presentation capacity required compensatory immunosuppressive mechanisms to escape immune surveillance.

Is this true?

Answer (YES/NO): YES